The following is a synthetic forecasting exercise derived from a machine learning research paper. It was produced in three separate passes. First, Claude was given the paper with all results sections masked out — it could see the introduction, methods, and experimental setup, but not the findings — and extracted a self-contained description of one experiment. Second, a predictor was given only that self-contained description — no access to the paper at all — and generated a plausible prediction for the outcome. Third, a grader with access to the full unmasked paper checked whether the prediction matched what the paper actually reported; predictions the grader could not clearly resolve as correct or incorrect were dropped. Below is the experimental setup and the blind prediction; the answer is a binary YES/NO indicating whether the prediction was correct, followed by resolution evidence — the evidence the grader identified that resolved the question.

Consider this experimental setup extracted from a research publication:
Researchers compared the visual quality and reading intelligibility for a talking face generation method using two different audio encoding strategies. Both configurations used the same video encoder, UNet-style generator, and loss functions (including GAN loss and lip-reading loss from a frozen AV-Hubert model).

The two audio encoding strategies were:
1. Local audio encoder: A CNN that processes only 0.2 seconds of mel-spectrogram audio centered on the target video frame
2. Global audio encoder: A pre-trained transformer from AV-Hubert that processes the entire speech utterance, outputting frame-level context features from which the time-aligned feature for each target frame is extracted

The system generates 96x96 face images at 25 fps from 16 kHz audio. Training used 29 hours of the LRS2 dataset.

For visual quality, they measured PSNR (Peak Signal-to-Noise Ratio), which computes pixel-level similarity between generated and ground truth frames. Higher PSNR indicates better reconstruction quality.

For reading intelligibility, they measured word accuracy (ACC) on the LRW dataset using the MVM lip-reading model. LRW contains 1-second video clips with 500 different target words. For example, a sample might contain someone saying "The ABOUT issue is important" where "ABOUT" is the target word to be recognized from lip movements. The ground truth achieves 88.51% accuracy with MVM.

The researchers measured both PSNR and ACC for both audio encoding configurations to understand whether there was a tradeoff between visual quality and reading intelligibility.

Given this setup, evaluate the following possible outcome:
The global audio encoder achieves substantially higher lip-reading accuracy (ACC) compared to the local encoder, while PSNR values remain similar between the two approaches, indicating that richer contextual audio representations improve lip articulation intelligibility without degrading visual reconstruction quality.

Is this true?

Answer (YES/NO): NO